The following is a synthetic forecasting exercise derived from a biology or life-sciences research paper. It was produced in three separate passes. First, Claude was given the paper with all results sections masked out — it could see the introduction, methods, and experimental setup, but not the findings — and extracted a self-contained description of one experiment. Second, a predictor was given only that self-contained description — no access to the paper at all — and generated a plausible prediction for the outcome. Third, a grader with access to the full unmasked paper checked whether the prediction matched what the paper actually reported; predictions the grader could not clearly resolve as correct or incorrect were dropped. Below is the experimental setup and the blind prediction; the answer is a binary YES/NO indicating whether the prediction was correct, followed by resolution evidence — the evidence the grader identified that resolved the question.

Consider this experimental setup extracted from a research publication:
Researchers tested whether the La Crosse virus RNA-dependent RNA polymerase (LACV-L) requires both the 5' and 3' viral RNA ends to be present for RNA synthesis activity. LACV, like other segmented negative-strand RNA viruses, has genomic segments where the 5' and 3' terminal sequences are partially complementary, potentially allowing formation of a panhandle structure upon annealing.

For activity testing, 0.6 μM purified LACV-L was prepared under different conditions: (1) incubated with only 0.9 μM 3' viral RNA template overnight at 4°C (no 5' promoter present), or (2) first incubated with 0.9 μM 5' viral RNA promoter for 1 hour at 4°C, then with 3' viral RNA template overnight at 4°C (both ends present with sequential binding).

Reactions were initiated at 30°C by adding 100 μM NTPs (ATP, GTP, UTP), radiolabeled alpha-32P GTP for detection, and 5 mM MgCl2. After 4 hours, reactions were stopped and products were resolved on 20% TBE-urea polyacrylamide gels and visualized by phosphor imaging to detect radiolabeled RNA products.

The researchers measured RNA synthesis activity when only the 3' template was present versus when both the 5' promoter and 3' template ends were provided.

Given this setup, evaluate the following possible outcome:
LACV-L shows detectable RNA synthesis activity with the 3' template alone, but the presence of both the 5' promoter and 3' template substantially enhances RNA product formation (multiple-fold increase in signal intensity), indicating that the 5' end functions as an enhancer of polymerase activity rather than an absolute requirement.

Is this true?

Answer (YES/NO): NO